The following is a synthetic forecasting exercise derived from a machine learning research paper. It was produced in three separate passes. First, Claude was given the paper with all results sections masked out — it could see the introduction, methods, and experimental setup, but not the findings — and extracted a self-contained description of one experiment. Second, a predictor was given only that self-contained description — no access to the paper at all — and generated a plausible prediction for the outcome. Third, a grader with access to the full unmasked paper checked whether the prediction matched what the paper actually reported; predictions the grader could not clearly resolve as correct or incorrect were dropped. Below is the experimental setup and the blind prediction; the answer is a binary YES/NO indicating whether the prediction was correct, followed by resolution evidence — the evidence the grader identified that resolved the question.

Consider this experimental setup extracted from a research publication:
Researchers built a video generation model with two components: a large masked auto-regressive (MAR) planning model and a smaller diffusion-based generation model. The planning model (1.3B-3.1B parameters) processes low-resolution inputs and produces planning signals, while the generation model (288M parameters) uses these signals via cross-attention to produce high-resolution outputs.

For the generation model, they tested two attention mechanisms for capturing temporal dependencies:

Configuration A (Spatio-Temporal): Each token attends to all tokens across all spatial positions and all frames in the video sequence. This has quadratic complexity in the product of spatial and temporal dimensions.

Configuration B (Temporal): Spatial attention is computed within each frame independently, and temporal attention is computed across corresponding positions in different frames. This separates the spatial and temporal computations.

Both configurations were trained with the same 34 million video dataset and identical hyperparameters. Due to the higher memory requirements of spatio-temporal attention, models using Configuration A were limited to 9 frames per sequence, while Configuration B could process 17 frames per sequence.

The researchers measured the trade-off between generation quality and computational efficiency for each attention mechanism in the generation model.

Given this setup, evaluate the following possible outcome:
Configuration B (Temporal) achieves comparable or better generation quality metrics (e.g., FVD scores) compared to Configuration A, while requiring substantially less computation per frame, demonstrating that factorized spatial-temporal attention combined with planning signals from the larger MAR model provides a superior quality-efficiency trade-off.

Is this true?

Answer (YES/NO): YES